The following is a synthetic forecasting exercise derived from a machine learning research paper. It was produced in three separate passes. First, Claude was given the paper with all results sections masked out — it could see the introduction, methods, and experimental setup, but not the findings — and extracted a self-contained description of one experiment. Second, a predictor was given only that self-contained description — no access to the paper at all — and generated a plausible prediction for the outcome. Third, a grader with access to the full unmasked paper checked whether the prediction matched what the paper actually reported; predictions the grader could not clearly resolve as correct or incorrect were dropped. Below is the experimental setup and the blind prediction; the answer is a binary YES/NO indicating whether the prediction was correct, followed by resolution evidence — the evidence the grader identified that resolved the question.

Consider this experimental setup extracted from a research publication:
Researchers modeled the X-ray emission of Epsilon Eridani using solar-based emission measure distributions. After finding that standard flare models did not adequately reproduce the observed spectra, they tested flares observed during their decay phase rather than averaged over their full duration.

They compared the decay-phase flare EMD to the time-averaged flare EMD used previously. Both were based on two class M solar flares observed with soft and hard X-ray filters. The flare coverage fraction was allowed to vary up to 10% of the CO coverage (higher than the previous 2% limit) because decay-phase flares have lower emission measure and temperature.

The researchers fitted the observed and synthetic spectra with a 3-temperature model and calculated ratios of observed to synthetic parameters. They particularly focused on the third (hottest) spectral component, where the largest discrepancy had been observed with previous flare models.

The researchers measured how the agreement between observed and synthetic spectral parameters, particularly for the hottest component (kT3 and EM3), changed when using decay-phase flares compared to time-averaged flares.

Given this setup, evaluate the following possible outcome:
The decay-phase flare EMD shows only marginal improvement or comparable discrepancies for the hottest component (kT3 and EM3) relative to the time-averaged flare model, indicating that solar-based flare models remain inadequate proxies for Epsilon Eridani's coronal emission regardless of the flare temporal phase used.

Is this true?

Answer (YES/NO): NO